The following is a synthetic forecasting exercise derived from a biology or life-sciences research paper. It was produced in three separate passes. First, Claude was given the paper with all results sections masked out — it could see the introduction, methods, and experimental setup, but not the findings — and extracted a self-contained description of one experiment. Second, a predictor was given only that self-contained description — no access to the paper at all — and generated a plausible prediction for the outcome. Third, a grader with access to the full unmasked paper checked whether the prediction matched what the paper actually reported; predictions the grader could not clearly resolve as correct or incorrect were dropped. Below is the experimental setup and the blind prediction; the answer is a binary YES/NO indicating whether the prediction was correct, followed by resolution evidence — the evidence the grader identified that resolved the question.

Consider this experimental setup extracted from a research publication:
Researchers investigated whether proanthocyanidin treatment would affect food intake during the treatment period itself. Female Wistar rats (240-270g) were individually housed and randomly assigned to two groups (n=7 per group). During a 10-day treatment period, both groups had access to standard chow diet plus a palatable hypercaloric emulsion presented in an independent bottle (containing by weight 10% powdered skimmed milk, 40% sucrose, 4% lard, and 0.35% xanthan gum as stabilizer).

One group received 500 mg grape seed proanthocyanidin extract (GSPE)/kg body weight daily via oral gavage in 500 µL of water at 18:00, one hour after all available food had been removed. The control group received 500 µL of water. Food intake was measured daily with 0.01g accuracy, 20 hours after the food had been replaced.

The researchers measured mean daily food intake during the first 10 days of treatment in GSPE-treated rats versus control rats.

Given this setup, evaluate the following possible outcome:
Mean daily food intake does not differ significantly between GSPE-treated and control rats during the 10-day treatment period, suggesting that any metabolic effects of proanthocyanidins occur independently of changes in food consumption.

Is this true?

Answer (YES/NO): NO